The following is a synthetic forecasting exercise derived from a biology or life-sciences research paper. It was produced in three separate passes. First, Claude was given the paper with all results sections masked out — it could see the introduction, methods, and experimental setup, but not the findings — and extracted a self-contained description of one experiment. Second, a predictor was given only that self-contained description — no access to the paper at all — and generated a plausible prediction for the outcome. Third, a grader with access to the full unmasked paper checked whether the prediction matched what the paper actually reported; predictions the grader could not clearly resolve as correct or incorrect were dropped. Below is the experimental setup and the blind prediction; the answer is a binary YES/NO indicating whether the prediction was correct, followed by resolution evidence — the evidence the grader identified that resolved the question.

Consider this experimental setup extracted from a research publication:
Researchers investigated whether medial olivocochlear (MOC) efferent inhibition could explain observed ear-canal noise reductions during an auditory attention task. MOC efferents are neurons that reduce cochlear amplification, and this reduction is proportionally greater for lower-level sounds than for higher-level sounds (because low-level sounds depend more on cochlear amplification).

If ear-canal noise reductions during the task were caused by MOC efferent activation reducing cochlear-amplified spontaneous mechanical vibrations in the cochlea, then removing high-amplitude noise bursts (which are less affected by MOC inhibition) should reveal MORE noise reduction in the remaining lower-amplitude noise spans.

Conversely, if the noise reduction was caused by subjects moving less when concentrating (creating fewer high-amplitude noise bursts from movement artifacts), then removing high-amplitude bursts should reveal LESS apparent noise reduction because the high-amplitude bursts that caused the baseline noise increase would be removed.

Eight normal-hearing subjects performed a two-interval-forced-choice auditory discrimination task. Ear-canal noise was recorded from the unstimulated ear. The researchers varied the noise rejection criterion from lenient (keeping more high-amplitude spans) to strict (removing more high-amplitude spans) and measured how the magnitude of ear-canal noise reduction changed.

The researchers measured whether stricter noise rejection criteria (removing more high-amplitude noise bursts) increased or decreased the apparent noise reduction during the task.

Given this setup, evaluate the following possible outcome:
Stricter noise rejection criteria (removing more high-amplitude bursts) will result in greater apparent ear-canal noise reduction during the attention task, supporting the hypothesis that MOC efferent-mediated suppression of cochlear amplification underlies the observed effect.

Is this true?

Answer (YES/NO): NO